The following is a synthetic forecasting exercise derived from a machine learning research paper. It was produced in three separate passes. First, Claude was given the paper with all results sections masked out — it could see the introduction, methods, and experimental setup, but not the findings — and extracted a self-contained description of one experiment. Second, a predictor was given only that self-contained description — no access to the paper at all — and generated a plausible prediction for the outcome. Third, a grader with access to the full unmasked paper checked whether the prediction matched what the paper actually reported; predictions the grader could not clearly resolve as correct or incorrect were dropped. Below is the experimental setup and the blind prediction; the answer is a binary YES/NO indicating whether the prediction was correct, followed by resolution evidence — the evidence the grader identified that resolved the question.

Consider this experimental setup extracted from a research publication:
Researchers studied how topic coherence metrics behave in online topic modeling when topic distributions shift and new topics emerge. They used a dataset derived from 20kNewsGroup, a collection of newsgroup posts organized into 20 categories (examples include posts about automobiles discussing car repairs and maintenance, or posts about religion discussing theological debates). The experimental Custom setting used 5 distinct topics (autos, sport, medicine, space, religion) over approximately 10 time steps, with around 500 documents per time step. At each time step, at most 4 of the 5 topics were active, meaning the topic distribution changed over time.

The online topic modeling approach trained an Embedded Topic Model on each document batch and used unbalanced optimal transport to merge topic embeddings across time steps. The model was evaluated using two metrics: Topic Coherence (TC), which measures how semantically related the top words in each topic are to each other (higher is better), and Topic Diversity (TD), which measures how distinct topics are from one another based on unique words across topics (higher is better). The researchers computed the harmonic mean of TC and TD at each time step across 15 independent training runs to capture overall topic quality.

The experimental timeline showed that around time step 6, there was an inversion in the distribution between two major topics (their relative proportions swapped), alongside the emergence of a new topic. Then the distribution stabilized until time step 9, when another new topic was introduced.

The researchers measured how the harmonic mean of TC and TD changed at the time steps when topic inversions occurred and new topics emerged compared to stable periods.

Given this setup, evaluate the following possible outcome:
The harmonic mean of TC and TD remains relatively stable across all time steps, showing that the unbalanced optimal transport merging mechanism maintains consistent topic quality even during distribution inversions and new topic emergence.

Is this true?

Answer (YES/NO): NO